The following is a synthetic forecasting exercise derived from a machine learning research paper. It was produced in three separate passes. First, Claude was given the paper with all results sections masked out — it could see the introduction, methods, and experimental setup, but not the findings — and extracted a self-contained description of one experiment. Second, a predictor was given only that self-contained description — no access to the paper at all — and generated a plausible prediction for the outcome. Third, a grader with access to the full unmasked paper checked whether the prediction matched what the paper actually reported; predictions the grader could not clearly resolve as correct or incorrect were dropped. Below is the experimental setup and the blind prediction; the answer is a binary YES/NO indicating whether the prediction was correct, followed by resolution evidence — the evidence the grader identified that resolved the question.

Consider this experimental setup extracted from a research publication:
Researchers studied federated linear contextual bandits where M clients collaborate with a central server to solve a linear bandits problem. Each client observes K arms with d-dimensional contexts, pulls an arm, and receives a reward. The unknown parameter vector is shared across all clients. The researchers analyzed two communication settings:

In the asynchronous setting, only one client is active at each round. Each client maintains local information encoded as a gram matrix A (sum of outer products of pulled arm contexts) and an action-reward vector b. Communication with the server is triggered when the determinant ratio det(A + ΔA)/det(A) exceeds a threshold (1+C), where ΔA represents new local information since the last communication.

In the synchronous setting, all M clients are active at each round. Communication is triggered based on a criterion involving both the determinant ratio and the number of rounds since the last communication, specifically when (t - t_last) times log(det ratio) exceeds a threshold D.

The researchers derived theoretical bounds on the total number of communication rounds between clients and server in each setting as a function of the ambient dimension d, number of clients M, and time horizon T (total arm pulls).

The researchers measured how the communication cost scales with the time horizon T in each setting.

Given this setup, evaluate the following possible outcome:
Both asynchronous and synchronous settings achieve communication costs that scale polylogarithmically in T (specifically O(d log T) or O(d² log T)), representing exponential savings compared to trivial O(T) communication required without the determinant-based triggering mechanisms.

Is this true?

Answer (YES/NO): NO